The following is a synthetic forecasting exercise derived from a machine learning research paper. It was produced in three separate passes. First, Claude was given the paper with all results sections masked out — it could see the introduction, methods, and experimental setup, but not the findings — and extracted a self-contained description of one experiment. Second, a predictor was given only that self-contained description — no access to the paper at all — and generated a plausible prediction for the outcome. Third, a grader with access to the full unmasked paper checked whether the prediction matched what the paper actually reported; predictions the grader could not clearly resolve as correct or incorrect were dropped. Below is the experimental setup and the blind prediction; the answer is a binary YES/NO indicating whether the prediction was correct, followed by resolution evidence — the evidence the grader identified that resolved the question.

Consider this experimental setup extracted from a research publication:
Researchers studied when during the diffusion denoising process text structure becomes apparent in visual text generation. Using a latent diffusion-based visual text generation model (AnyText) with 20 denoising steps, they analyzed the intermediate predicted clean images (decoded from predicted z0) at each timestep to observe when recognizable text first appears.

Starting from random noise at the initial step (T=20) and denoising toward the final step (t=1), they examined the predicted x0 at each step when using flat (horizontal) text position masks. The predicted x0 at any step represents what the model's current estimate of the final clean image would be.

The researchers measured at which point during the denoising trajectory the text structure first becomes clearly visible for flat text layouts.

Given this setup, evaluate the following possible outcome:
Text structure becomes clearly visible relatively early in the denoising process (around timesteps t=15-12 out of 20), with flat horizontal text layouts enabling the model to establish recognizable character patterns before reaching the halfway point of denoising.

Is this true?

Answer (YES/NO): NO